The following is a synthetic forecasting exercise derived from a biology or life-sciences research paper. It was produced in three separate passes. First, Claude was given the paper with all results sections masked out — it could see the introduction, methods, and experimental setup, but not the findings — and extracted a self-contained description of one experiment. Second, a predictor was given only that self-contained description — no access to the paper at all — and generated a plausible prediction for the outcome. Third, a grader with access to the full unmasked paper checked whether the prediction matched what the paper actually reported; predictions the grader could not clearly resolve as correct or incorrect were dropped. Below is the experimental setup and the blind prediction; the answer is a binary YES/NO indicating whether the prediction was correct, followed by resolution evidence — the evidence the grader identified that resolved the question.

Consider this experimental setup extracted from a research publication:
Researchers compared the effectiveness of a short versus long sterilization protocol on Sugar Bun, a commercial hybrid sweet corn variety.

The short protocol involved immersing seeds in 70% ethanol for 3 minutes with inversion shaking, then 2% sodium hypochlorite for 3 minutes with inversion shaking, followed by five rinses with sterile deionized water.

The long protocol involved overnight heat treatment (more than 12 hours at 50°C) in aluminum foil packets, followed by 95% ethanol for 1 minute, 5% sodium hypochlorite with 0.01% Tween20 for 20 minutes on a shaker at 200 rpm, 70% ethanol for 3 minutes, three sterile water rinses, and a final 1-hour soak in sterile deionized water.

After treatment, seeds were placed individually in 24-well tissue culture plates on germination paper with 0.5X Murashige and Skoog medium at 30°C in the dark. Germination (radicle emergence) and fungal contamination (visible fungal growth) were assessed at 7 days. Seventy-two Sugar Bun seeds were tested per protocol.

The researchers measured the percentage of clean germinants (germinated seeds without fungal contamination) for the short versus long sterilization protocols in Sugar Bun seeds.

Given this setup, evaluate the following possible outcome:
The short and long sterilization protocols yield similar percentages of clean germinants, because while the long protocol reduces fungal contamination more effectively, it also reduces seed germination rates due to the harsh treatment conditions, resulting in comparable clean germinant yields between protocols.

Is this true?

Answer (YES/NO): NO